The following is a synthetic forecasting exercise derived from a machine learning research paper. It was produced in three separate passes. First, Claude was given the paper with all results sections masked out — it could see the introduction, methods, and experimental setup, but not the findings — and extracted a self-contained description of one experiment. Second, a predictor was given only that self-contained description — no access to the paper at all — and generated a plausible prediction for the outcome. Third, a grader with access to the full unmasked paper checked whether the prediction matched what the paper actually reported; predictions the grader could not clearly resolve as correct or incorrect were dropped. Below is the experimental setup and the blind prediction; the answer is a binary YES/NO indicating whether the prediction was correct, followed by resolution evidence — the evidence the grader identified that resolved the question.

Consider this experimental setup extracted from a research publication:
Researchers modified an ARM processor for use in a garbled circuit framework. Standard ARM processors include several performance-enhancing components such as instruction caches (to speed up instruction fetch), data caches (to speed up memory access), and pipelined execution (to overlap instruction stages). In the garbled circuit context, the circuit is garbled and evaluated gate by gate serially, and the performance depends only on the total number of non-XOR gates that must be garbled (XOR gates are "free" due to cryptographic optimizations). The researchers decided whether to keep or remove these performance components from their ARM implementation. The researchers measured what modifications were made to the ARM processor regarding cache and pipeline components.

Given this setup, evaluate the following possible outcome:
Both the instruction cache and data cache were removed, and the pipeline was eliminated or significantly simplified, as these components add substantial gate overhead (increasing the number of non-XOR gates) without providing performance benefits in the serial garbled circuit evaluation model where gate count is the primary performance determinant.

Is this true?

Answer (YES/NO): YES